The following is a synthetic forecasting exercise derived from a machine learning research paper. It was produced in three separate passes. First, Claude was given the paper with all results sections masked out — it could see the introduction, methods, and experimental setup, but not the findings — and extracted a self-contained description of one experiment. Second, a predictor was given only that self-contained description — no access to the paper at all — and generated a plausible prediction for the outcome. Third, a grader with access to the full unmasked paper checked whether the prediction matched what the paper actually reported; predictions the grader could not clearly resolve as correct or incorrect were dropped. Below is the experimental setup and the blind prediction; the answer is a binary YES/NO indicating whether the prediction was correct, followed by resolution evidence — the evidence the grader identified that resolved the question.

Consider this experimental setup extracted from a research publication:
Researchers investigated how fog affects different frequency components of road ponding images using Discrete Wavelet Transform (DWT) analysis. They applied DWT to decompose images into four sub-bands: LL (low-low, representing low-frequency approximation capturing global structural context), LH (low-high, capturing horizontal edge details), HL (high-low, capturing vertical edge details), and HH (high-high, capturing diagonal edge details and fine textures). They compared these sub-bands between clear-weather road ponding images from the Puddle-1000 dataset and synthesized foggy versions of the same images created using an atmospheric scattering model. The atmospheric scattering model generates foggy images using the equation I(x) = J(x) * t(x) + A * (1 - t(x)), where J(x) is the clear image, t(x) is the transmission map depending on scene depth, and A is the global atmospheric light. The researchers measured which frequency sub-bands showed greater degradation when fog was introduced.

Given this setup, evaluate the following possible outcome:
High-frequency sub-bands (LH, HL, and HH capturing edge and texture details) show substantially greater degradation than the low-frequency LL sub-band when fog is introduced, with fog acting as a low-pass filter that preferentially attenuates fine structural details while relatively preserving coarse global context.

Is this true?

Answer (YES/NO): YES